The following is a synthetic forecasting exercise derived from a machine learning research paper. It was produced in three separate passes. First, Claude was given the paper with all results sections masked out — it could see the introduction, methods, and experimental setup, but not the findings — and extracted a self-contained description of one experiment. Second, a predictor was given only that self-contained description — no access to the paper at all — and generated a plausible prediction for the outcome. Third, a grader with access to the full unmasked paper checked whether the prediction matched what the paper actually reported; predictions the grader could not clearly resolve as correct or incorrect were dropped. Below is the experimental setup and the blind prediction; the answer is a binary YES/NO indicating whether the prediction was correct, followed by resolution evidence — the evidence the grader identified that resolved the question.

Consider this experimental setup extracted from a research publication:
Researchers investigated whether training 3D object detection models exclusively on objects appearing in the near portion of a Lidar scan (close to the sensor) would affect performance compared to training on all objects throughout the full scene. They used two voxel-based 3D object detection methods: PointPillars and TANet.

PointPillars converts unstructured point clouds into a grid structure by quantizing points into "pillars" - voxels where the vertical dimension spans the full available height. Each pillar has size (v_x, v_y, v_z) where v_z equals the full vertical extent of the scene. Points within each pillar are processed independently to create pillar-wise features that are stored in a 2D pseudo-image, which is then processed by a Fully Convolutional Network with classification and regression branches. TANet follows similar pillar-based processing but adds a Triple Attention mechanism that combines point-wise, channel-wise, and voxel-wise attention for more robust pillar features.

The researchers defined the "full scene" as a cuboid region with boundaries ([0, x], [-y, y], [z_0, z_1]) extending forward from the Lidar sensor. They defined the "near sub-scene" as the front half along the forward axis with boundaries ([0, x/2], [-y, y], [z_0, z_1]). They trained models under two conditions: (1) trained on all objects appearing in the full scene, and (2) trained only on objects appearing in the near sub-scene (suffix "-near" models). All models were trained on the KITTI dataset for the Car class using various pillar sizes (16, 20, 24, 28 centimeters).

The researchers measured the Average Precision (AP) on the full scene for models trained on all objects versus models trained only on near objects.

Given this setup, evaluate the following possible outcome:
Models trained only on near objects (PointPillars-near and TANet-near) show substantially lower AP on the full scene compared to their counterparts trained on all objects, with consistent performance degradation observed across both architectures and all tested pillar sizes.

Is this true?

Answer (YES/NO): NO